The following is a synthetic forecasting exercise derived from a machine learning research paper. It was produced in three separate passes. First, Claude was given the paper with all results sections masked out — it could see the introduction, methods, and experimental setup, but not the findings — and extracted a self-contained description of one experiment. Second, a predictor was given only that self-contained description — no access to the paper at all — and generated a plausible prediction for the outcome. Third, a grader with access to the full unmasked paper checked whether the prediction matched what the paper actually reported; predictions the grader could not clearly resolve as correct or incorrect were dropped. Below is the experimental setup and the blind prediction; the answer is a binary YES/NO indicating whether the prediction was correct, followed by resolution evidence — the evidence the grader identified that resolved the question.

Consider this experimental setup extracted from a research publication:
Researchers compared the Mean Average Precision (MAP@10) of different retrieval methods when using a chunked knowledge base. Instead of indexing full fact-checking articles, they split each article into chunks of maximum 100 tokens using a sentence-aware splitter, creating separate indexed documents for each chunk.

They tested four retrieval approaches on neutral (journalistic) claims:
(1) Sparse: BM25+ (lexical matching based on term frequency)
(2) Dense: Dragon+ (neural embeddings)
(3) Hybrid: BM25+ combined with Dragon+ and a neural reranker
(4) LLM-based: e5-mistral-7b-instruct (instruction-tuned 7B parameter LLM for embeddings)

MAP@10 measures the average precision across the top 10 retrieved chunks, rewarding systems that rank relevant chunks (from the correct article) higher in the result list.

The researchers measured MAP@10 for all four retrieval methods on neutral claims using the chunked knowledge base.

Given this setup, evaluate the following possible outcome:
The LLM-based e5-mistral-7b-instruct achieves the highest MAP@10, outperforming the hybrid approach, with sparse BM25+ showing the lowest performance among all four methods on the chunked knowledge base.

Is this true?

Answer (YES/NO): YES